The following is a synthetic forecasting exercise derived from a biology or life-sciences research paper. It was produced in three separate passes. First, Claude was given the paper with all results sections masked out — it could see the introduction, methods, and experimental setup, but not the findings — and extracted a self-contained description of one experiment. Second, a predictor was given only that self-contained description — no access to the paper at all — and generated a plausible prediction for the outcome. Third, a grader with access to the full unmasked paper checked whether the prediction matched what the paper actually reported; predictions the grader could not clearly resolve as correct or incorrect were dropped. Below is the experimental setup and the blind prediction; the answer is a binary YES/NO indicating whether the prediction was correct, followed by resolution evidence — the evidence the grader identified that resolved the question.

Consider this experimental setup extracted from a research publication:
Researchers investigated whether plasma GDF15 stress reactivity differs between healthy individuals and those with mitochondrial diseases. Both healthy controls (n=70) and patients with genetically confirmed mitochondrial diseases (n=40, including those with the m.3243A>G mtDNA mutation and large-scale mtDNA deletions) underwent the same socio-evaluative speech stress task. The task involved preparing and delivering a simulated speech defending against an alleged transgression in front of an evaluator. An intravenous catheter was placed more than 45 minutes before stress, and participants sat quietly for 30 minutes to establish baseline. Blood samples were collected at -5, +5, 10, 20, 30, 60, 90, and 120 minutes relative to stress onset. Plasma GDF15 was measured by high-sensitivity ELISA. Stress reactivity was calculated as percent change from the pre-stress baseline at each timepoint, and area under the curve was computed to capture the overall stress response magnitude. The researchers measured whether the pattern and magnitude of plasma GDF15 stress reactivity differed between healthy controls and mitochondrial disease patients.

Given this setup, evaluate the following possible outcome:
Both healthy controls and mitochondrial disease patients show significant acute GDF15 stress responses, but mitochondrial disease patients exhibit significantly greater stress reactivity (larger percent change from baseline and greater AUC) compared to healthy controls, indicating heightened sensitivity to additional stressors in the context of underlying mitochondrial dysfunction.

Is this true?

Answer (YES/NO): NO